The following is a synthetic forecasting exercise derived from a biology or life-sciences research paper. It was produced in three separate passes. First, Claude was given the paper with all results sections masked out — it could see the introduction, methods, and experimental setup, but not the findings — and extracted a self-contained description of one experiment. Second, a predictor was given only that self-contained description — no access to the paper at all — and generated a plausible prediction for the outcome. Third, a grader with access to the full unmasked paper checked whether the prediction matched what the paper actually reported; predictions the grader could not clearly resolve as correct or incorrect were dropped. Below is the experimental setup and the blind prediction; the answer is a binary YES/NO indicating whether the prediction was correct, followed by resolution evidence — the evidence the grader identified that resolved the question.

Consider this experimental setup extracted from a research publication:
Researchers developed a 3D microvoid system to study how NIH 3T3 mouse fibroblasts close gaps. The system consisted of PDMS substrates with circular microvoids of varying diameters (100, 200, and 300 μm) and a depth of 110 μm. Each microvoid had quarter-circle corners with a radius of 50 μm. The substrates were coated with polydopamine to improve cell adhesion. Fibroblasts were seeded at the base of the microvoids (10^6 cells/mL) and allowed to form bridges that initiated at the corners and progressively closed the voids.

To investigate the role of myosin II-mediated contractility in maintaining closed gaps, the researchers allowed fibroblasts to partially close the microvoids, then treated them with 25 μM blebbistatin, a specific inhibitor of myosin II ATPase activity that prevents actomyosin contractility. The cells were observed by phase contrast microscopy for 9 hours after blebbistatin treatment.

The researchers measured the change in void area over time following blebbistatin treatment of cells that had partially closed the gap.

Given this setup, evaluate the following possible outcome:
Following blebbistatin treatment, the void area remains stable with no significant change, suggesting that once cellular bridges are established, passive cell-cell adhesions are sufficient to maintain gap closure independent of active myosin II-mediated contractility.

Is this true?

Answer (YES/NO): NO